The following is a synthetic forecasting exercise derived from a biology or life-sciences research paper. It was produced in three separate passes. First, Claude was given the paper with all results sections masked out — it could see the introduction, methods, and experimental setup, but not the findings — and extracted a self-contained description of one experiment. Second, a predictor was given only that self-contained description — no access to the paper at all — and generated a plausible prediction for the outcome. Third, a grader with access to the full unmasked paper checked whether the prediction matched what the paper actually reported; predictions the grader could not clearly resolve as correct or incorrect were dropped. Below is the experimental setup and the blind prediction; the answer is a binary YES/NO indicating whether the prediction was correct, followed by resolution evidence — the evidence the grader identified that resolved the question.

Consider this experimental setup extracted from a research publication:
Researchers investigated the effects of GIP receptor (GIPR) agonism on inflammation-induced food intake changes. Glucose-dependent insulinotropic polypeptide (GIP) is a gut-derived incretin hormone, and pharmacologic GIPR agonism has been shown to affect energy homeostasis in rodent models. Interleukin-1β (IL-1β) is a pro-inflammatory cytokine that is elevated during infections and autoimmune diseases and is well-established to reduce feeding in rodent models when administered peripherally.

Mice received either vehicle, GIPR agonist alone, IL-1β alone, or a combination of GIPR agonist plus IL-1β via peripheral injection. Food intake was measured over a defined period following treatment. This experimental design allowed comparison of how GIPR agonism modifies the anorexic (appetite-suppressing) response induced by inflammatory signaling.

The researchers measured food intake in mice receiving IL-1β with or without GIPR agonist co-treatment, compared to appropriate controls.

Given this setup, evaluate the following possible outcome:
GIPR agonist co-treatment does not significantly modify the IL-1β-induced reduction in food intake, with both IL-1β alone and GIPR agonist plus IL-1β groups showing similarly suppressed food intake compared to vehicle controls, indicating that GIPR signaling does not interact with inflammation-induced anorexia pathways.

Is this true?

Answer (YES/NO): NO